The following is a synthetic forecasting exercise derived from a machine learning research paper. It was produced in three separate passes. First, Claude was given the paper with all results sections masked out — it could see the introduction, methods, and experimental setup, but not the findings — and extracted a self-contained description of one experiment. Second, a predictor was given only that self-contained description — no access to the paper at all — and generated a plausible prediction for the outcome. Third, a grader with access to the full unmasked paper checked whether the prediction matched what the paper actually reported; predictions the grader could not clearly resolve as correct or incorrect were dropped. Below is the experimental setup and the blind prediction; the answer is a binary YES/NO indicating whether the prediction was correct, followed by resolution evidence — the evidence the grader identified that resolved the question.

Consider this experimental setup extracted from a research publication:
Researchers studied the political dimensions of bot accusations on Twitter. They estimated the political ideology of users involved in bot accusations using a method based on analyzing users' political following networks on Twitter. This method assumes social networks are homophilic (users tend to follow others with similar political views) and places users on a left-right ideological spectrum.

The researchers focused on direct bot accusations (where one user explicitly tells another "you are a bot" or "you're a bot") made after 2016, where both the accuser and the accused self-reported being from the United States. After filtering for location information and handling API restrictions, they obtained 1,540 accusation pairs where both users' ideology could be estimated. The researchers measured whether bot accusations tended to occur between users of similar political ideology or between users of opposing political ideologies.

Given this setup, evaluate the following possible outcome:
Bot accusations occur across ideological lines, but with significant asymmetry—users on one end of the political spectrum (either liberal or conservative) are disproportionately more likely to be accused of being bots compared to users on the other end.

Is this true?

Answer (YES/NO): YES